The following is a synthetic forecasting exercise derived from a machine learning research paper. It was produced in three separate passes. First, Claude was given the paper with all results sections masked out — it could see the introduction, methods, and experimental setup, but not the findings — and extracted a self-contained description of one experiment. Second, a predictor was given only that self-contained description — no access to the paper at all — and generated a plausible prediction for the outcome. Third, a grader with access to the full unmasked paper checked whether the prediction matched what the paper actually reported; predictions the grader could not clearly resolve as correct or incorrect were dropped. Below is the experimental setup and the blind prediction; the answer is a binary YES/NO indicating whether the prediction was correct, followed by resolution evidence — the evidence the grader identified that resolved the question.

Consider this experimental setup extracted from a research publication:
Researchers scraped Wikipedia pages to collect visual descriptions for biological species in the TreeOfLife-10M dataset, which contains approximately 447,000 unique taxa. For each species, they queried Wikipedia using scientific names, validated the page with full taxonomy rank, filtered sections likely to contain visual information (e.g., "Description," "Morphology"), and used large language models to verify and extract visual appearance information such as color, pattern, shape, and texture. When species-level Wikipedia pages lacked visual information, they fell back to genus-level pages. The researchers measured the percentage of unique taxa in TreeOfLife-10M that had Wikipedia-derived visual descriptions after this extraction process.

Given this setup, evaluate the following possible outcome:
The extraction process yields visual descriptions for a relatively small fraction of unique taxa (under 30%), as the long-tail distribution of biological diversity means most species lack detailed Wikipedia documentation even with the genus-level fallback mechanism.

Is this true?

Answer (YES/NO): YES